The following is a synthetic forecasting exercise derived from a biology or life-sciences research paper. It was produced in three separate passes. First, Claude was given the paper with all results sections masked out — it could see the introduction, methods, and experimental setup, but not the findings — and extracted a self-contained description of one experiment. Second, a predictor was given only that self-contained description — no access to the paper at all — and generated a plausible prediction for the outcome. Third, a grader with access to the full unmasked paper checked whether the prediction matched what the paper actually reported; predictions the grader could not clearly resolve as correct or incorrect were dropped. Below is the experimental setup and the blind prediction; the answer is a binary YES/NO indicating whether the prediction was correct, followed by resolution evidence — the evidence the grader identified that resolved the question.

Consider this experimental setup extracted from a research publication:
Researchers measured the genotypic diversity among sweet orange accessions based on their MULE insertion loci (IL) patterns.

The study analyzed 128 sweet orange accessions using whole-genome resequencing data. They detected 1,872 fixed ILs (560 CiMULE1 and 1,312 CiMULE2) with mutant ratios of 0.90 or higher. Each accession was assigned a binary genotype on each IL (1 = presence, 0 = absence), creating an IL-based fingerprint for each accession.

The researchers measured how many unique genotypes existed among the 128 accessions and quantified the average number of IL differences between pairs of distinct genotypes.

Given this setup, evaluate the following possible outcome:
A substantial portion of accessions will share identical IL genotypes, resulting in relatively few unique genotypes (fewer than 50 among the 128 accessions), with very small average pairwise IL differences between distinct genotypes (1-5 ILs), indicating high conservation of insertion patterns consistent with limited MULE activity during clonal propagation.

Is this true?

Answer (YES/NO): NO